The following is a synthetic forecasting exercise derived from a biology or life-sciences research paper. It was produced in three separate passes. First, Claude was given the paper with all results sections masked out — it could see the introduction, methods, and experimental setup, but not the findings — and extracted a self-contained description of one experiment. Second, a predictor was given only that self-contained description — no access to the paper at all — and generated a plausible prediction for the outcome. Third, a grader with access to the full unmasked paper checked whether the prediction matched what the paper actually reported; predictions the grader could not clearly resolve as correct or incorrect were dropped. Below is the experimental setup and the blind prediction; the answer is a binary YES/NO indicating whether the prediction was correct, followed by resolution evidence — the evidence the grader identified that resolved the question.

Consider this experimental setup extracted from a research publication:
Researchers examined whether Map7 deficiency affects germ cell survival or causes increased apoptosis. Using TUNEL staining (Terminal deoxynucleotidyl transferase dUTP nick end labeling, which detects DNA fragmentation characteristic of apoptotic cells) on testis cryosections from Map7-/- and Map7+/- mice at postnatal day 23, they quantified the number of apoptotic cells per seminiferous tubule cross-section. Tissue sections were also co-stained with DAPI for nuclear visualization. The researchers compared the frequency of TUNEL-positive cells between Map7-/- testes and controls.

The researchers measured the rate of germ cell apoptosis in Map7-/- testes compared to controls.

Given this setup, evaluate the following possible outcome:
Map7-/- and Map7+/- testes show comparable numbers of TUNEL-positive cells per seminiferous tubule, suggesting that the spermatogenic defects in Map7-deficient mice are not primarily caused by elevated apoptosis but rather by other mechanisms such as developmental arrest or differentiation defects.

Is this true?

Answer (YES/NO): YES